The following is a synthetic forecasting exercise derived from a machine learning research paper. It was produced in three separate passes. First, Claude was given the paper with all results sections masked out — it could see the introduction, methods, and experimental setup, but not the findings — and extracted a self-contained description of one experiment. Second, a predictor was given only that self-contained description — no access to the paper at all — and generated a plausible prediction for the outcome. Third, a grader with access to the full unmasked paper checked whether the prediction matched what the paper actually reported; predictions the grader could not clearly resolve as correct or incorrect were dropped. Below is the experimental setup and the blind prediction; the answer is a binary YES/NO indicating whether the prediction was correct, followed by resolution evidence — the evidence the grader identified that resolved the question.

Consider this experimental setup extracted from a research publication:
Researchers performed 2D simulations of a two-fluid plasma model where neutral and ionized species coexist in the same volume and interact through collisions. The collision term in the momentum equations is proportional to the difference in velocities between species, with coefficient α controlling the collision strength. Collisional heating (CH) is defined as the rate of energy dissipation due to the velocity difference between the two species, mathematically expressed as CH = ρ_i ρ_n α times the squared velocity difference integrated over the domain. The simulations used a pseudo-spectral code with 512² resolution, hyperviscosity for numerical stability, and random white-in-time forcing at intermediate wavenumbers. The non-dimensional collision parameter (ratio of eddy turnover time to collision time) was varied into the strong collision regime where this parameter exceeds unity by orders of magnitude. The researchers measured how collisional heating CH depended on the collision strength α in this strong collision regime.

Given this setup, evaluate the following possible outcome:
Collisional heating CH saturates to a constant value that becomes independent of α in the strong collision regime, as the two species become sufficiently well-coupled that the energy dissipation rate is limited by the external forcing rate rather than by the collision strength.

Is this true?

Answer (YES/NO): NO